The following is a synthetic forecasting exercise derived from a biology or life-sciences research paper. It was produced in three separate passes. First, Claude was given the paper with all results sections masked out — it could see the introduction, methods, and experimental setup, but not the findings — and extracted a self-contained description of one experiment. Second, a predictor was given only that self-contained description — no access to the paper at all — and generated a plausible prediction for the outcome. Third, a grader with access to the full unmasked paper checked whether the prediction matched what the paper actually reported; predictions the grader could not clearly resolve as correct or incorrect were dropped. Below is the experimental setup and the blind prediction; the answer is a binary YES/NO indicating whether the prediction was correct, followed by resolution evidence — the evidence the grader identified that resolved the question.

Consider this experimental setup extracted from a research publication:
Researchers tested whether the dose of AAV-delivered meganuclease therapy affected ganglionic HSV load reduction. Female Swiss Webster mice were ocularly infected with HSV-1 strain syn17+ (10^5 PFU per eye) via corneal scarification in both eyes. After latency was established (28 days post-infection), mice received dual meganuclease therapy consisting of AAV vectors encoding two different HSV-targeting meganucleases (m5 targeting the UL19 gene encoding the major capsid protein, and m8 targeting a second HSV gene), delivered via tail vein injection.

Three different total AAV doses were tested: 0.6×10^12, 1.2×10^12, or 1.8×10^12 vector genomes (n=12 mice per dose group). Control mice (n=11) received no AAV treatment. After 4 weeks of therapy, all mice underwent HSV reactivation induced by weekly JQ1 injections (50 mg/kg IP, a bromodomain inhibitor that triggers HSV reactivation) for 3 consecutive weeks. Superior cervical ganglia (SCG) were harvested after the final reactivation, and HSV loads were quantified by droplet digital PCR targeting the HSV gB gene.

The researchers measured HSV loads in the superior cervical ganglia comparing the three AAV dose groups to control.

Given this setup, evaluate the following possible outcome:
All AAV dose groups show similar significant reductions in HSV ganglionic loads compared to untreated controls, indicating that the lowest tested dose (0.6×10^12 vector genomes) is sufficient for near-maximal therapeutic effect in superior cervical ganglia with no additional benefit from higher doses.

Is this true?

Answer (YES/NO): NO